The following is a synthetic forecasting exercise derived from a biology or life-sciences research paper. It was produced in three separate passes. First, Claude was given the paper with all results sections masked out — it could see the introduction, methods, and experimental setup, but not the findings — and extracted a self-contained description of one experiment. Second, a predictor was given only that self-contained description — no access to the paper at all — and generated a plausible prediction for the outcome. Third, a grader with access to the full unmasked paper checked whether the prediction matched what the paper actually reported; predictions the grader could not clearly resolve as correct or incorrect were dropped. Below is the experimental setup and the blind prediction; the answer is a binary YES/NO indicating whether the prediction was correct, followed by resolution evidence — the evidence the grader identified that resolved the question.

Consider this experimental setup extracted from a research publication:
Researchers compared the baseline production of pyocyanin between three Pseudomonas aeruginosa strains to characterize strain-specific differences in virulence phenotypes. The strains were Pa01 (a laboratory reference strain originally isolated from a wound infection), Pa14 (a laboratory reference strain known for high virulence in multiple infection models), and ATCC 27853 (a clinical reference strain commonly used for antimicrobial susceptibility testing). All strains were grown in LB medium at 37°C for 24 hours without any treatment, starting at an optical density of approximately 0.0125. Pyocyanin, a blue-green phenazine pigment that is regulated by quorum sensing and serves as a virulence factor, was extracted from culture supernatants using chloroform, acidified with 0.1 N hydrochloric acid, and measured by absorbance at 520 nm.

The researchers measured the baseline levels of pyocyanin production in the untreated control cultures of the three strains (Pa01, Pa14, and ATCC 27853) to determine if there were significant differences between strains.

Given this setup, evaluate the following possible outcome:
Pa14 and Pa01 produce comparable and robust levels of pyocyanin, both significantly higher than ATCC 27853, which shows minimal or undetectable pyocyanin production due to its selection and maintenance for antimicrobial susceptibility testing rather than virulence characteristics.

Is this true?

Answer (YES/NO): NO